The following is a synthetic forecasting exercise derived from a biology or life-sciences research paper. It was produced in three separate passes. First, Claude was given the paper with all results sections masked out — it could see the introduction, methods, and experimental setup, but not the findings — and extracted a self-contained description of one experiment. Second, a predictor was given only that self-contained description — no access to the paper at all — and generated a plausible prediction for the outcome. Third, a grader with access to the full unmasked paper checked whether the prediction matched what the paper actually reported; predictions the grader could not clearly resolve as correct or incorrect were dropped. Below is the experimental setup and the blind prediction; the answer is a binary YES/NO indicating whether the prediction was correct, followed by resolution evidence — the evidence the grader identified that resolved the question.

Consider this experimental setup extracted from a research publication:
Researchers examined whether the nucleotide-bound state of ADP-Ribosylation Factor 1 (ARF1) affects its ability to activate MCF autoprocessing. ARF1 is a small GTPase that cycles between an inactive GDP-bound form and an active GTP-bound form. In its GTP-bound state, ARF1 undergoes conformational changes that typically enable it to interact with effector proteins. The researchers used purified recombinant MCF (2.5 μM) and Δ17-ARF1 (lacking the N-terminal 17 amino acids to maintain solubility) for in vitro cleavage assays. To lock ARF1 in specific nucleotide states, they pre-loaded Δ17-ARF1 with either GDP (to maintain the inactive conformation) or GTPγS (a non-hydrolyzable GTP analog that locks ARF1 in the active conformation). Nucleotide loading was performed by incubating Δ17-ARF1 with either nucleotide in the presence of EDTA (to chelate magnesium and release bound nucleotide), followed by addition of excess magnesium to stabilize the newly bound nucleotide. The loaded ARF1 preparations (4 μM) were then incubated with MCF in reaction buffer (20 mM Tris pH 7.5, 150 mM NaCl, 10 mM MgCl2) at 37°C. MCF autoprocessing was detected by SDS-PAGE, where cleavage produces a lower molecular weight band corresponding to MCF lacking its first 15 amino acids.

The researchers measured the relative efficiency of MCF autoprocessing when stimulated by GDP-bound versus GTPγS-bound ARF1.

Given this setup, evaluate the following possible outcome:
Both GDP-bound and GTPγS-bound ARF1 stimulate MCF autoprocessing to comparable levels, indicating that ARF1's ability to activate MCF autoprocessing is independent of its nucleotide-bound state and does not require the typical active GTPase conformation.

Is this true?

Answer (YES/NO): NO